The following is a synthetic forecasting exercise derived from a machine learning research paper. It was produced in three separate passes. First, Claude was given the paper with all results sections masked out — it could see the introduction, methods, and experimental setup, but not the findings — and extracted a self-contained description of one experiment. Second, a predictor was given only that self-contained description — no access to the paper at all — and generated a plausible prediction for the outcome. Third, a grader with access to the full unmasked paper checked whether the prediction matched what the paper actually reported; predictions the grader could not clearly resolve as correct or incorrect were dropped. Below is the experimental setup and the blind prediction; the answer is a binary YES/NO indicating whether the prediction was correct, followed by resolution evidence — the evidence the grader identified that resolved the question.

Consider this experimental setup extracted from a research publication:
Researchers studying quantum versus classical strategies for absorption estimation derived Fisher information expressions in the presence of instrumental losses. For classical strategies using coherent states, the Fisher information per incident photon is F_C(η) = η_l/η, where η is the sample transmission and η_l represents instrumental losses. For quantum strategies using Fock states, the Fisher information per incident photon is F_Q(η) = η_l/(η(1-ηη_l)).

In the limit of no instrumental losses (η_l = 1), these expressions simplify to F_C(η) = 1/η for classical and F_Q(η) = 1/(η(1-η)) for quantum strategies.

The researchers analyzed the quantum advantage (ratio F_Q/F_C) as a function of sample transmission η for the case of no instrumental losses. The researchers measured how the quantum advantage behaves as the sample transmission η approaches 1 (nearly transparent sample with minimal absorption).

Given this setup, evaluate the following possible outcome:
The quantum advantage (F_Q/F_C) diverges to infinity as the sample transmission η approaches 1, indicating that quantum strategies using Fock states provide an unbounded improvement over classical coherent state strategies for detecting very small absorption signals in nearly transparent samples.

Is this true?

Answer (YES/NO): YES